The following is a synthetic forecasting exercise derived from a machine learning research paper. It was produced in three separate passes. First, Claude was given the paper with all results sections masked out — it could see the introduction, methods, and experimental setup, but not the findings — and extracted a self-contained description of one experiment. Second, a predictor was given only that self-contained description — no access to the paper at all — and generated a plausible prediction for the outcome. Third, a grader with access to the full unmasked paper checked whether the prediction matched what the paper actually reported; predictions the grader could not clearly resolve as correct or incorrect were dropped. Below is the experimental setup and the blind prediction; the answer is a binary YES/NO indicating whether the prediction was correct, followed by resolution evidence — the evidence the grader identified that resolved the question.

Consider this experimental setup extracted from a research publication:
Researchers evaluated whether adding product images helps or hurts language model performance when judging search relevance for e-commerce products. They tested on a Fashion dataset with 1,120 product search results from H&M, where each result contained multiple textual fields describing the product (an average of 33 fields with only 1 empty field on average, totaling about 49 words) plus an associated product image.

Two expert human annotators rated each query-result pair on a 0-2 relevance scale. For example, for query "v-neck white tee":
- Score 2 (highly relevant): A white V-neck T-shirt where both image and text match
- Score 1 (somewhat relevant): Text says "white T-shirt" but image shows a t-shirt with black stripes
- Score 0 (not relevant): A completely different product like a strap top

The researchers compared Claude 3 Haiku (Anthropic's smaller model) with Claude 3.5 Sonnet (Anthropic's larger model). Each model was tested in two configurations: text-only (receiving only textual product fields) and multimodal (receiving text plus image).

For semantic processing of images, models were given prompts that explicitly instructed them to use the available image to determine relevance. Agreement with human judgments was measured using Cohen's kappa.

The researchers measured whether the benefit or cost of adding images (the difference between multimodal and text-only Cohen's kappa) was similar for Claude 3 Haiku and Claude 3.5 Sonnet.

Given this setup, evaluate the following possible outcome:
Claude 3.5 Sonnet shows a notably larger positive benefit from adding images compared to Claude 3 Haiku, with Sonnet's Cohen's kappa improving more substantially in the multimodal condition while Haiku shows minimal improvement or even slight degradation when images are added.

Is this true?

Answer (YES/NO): YES